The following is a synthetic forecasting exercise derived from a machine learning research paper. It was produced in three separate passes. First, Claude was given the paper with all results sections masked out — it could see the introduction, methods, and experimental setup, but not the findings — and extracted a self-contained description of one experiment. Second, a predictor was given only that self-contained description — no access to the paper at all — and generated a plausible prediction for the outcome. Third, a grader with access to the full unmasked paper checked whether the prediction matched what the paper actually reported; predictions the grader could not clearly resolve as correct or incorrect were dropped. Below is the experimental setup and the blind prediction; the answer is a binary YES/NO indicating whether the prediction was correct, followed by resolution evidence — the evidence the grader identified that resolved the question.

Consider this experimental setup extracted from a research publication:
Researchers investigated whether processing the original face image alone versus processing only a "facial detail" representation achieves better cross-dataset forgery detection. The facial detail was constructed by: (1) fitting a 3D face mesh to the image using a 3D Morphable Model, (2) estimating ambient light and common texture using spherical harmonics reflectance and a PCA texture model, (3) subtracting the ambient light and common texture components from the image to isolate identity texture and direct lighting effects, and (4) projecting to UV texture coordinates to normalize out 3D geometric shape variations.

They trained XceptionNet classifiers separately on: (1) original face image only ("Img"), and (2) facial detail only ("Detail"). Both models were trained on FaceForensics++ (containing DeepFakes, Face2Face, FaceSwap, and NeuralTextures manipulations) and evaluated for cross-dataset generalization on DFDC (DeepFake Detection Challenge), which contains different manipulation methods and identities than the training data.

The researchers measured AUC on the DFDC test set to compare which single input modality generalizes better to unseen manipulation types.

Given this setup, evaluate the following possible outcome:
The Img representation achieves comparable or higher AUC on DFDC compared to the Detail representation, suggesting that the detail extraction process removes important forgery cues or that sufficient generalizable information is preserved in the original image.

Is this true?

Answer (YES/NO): YES